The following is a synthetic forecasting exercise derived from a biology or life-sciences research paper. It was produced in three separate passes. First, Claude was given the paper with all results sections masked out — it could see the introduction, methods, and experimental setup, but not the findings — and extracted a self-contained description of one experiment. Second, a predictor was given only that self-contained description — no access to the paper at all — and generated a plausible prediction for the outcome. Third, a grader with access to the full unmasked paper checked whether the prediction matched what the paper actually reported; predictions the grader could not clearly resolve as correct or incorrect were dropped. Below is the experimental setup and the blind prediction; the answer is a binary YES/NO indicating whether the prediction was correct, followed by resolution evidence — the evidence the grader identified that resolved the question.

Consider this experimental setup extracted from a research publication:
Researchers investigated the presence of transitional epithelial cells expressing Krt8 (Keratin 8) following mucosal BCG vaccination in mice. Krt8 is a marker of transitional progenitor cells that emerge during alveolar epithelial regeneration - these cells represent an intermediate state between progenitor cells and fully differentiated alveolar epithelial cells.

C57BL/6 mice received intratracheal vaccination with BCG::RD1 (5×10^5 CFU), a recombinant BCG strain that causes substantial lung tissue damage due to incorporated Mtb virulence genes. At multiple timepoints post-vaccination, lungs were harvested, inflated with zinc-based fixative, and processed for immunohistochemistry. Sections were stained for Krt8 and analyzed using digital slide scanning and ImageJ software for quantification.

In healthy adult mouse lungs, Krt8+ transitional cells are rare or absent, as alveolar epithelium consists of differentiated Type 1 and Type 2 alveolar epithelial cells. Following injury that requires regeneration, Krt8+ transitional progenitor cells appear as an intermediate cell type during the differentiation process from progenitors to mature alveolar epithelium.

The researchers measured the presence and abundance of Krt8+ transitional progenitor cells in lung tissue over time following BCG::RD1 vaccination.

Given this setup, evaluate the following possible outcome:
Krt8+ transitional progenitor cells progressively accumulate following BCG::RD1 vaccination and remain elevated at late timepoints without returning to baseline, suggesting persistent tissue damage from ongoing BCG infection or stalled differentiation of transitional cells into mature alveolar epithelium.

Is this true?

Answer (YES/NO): NO